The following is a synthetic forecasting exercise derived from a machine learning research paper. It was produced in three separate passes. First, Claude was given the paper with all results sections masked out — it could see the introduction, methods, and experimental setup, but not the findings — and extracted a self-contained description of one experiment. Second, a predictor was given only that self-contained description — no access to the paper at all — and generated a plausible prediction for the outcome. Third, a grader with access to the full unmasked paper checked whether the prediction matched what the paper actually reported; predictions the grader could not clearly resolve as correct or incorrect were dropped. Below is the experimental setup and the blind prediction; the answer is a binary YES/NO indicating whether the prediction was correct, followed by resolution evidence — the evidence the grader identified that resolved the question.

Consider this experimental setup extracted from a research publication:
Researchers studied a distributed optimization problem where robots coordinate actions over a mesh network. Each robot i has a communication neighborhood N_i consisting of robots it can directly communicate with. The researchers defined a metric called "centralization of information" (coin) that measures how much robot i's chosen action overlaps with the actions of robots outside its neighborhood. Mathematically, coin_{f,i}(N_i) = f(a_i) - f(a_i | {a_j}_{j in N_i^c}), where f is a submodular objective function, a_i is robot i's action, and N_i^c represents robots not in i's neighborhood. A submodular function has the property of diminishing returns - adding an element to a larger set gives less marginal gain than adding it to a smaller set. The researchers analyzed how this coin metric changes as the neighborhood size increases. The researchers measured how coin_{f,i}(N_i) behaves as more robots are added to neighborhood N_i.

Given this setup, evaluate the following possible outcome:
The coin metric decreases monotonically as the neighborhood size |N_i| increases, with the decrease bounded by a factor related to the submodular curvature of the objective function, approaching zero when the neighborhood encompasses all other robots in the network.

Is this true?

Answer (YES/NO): YES